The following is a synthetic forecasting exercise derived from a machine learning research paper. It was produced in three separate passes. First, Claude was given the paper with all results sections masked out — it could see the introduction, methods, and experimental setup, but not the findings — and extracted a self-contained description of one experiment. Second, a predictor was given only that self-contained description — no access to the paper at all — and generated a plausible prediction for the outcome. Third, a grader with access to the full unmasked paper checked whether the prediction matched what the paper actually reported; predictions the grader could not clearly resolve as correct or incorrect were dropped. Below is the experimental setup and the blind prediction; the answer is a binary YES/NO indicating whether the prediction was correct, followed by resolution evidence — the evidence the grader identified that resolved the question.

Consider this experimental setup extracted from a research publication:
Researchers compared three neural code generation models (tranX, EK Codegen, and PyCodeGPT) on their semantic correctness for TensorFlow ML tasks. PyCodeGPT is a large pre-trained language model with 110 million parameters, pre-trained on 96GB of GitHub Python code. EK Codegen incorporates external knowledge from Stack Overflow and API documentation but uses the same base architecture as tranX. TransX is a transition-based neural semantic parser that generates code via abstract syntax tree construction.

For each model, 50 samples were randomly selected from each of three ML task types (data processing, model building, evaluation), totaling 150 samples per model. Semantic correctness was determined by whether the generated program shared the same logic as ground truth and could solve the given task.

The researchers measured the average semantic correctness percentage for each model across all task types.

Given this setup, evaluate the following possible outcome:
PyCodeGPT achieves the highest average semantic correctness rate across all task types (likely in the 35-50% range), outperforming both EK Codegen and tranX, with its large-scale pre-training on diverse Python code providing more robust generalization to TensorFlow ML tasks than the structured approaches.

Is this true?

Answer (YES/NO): NO